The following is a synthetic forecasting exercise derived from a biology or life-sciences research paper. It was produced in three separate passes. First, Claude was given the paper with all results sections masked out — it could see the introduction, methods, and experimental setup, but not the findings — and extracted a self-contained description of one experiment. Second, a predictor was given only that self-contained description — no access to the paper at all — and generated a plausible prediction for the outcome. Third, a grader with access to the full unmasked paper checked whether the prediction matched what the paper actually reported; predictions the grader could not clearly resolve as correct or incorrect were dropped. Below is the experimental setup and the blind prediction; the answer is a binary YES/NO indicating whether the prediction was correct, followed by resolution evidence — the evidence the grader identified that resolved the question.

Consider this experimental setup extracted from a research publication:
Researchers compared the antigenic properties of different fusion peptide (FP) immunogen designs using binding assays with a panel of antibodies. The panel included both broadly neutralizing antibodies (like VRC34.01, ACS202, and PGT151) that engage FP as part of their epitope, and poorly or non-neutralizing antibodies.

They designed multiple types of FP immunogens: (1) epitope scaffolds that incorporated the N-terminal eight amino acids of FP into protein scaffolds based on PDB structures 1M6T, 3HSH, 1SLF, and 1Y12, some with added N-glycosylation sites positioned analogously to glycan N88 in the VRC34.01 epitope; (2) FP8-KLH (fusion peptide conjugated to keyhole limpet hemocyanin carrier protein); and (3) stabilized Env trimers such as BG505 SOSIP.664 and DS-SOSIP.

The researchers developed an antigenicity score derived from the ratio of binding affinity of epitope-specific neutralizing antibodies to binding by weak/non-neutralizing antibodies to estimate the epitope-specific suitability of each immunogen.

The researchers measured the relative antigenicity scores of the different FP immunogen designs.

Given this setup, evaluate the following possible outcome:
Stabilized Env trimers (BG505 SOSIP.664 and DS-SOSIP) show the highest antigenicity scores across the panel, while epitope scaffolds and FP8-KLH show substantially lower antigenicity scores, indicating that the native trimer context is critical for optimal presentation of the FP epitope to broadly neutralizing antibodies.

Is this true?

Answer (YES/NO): NO